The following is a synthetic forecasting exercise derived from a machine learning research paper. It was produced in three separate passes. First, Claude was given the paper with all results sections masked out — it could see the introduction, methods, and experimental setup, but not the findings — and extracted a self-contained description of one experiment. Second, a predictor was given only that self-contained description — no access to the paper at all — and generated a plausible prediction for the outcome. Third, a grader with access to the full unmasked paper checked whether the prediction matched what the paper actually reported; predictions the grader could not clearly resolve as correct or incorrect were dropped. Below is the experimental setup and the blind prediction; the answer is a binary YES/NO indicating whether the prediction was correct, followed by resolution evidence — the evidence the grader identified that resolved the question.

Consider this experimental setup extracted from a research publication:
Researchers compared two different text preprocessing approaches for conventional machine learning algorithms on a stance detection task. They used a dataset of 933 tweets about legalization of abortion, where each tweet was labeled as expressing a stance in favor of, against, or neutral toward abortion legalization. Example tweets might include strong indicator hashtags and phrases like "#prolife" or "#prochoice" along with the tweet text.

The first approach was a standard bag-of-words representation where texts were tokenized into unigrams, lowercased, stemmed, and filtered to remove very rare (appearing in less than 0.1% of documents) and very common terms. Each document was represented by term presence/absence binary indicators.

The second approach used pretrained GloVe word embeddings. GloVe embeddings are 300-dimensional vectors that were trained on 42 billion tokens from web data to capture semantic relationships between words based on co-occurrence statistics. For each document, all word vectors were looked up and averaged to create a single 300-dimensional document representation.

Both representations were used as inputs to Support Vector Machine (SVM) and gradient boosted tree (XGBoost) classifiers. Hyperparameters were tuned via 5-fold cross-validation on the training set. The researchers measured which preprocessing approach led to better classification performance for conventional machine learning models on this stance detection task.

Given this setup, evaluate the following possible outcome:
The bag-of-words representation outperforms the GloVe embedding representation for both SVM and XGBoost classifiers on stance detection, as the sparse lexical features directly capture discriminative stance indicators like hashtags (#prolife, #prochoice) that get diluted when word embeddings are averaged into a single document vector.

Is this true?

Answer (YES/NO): NO